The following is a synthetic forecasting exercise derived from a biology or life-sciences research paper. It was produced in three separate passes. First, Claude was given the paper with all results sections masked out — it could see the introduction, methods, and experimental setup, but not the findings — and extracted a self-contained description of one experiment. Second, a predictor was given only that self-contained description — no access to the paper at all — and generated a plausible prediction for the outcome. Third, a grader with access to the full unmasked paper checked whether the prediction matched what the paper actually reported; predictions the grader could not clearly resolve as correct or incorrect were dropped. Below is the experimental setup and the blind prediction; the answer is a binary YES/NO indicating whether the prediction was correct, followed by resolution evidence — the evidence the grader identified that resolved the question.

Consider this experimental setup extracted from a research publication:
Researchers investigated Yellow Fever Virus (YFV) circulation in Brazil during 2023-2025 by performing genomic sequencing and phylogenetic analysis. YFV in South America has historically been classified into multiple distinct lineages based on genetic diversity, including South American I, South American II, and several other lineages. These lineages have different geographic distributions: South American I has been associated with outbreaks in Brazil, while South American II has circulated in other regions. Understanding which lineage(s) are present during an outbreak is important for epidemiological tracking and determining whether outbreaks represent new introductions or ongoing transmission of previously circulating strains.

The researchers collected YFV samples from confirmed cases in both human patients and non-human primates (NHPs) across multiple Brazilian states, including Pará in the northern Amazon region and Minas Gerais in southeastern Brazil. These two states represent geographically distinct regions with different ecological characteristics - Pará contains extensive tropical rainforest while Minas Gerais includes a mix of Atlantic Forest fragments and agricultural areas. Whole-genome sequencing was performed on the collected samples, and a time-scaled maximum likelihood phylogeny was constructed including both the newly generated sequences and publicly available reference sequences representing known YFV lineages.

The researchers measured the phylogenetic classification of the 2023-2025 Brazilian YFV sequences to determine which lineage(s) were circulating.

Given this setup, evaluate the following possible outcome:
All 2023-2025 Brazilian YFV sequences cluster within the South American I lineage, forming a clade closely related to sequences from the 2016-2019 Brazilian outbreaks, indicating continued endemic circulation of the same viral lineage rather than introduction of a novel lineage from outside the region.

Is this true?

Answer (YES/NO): NO